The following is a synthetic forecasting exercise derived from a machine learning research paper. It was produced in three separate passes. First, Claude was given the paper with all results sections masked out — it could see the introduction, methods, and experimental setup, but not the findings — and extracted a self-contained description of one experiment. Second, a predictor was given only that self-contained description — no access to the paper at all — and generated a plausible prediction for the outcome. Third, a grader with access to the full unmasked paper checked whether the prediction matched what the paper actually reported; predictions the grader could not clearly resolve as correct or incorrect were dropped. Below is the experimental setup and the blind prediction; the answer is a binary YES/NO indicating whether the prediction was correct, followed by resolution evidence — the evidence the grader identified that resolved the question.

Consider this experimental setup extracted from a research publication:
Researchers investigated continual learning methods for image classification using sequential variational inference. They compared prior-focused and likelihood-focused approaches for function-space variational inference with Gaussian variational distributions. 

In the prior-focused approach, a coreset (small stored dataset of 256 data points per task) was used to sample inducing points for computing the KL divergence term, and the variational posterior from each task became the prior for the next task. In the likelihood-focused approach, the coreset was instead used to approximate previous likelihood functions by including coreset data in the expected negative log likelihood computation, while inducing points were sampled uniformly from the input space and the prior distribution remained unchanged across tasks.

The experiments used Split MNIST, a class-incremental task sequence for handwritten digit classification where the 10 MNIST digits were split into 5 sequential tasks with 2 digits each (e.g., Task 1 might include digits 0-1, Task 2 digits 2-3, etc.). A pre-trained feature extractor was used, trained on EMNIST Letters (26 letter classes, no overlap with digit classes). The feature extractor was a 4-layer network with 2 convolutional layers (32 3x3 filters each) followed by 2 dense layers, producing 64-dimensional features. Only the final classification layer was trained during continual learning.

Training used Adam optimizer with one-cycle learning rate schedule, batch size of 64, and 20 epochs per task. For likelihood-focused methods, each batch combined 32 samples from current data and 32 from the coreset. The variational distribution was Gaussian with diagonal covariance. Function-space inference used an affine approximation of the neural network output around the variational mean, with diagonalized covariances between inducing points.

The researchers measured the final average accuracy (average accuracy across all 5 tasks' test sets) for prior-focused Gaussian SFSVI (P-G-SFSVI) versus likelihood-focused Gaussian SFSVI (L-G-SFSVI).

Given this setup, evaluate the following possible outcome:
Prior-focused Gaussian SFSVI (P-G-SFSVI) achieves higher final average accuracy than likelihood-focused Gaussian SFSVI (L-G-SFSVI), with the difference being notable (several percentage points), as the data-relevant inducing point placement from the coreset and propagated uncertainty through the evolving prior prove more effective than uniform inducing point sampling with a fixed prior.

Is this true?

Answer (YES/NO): NO